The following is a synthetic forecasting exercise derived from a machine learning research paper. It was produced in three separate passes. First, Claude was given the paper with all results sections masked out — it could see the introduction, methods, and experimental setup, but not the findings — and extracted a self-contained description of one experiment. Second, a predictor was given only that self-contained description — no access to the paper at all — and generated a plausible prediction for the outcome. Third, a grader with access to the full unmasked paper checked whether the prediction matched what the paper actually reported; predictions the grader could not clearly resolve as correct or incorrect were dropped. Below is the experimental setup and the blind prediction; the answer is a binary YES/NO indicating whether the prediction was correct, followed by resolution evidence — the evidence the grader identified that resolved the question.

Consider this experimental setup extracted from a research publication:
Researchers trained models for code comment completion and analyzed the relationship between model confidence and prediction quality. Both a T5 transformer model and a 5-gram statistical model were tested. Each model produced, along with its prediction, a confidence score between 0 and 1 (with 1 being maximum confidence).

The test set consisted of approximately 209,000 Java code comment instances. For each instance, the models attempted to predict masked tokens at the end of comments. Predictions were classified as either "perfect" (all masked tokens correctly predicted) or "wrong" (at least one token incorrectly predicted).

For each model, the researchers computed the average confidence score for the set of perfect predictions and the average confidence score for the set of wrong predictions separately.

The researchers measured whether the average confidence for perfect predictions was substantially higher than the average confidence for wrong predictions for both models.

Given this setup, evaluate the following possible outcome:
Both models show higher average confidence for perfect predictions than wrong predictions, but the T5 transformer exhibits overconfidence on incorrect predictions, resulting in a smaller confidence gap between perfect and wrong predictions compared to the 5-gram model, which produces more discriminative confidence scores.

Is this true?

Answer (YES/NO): NO